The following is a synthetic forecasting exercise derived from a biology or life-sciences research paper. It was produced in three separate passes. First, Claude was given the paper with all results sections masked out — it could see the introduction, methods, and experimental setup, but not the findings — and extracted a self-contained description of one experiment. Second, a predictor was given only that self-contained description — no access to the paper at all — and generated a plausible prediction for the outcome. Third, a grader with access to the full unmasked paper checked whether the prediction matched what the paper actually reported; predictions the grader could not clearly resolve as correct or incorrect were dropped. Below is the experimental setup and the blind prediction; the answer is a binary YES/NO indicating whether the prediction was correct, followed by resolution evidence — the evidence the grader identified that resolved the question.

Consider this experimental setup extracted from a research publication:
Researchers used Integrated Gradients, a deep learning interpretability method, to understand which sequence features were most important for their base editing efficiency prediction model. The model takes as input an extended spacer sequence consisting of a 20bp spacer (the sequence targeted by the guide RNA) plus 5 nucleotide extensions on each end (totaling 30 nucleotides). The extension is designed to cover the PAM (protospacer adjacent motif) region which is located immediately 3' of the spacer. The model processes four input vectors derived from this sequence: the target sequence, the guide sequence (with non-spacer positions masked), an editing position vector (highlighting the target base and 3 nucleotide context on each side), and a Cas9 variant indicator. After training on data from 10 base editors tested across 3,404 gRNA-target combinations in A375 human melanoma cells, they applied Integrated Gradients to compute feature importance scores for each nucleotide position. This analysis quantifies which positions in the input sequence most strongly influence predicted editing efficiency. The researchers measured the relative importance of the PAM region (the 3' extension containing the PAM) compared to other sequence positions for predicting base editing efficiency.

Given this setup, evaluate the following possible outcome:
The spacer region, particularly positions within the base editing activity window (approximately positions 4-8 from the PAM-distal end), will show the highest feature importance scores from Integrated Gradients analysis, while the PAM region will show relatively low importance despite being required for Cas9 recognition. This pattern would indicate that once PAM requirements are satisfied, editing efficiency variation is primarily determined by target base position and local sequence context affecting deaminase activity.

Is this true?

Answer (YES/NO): NO